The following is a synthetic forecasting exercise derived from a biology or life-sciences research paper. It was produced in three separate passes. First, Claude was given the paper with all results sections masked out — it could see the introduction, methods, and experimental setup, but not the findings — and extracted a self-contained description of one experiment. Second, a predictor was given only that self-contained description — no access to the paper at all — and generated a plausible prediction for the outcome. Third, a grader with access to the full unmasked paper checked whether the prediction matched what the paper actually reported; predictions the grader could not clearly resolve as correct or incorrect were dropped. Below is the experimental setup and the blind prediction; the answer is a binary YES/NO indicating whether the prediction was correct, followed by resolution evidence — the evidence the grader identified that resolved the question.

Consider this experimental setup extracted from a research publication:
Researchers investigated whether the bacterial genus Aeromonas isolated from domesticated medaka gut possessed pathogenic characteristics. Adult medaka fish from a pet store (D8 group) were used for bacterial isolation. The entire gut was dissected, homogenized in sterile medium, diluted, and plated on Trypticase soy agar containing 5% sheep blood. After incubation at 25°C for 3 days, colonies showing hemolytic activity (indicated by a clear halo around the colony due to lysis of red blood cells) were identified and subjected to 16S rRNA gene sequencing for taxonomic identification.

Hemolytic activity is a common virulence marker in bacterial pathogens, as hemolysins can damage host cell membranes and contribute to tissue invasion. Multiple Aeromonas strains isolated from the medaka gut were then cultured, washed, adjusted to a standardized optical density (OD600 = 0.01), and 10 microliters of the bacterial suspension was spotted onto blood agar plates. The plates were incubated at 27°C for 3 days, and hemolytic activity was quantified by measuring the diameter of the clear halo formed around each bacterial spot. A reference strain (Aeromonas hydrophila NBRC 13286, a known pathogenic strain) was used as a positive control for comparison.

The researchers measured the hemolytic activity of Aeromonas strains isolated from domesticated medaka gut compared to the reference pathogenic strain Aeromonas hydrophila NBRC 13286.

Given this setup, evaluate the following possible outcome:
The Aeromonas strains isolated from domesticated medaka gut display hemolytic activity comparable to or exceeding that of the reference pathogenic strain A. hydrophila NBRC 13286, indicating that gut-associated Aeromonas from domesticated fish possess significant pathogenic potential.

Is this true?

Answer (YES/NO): YES